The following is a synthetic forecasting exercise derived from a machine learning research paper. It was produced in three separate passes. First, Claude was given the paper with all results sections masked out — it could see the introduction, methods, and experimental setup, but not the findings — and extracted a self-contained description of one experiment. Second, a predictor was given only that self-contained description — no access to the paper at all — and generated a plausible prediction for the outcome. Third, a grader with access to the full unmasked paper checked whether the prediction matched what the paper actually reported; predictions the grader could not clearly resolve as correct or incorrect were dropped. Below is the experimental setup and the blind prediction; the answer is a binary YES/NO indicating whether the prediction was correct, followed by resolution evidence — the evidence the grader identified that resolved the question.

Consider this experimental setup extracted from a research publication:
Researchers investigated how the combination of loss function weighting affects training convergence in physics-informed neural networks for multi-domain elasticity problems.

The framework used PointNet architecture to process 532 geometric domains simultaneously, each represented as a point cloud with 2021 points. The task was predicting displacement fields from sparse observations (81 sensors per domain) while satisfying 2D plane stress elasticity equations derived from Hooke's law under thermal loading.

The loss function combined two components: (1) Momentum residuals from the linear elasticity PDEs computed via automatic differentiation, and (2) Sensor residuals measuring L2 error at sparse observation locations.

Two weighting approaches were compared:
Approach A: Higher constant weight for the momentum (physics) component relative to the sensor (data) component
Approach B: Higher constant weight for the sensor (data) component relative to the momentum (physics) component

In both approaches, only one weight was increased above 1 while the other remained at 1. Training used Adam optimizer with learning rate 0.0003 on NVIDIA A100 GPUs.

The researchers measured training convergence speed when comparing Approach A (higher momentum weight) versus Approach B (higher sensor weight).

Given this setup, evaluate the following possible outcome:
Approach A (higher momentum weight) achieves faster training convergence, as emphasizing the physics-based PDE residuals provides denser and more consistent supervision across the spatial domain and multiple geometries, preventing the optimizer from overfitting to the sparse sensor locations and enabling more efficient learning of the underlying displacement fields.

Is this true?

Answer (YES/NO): NO